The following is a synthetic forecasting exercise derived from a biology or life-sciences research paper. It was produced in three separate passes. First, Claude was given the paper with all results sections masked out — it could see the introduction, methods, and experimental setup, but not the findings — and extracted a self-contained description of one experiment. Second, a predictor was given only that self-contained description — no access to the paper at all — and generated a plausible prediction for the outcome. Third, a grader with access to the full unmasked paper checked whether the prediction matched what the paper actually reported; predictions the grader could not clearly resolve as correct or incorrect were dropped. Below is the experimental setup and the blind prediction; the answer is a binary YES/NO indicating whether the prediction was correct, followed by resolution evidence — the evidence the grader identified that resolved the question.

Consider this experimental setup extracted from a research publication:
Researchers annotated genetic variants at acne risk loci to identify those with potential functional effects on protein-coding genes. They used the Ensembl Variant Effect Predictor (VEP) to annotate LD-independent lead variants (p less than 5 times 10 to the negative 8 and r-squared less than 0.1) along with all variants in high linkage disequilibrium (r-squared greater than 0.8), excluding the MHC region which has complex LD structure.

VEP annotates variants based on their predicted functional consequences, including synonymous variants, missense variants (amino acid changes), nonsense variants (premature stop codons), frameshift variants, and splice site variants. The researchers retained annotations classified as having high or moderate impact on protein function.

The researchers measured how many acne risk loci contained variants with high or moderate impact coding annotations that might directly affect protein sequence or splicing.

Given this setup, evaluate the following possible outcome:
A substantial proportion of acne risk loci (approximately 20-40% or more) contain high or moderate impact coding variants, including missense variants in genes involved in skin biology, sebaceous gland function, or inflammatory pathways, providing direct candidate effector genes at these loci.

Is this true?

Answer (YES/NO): YES